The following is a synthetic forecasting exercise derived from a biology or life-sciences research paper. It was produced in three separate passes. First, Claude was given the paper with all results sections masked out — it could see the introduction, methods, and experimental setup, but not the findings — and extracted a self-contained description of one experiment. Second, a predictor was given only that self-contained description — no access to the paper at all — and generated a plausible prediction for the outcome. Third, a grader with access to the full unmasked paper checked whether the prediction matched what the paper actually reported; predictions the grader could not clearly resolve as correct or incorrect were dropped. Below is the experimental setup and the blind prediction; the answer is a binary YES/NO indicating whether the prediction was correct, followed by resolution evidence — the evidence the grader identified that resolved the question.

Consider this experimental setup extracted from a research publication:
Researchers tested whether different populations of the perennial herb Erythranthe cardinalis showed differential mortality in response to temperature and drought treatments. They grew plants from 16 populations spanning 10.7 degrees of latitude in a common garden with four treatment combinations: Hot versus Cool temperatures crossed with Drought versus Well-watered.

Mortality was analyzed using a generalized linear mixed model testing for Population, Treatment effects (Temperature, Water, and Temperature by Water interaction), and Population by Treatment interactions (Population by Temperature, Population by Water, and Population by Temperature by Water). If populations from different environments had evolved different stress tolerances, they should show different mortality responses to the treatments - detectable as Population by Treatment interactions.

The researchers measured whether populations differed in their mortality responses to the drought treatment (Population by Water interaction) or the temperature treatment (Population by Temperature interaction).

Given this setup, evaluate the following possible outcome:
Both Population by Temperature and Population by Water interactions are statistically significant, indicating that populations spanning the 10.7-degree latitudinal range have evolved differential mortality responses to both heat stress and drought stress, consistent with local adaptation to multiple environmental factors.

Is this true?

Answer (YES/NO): NO